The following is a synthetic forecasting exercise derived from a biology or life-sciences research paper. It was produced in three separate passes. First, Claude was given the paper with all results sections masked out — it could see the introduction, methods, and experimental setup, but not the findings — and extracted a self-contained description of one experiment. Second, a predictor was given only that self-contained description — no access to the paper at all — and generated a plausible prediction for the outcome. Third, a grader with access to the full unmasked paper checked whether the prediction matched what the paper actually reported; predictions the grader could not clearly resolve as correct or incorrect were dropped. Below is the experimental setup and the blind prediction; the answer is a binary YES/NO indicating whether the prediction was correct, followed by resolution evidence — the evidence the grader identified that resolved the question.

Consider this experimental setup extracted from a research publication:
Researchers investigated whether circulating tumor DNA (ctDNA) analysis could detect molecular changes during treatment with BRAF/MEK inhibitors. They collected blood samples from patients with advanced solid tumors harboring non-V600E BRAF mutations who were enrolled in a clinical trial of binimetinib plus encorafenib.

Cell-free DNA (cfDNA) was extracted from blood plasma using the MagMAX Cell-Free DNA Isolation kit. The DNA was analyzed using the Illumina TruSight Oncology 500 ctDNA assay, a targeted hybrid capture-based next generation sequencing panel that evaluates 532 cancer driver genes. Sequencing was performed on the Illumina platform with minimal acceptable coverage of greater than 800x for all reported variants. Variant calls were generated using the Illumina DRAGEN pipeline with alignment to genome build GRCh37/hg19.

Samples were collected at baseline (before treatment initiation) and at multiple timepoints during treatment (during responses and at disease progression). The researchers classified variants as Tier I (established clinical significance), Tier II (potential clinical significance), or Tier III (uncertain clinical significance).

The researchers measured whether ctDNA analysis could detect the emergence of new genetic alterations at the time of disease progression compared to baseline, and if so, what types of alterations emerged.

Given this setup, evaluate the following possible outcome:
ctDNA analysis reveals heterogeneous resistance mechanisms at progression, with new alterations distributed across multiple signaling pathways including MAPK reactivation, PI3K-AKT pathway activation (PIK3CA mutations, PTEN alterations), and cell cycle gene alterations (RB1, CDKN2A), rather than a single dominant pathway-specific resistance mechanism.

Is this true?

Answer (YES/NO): NO